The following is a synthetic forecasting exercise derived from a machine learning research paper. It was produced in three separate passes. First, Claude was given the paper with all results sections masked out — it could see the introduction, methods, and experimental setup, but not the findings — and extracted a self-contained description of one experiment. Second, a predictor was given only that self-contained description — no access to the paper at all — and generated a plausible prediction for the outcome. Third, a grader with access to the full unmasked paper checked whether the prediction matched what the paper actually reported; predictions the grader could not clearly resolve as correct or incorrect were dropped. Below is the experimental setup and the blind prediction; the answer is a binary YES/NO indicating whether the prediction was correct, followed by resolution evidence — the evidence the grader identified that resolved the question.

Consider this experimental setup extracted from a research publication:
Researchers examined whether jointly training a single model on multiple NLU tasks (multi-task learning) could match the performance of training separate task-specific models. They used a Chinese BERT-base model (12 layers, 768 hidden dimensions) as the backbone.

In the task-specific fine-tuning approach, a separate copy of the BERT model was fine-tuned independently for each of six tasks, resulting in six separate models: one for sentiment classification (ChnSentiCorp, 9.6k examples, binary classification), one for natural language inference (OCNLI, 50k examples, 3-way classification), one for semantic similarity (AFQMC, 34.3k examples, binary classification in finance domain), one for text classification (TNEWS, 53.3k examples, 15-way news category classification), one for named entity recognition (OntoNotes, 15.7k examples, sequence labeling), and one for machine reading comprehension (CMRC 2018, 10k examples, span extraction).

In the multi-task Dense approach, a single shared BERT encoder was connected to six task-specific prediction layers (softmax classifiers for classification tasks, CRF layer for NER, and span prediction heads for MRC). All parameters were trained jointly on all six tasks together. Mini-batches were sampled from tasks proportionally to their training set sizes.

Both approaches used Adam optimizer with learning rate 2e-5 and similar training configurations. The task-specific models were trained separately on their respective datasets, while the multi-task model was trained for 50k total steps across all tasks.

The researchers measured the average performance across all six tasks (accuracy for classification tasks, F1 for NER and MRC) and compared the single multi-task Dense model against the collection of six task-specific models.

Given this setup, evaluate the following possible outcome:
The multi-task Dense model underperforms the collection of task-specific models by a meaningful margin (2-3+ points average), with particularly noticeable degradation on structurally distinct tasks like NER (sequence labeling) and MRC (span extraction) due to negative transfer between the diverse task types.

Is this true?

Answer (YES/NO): NO